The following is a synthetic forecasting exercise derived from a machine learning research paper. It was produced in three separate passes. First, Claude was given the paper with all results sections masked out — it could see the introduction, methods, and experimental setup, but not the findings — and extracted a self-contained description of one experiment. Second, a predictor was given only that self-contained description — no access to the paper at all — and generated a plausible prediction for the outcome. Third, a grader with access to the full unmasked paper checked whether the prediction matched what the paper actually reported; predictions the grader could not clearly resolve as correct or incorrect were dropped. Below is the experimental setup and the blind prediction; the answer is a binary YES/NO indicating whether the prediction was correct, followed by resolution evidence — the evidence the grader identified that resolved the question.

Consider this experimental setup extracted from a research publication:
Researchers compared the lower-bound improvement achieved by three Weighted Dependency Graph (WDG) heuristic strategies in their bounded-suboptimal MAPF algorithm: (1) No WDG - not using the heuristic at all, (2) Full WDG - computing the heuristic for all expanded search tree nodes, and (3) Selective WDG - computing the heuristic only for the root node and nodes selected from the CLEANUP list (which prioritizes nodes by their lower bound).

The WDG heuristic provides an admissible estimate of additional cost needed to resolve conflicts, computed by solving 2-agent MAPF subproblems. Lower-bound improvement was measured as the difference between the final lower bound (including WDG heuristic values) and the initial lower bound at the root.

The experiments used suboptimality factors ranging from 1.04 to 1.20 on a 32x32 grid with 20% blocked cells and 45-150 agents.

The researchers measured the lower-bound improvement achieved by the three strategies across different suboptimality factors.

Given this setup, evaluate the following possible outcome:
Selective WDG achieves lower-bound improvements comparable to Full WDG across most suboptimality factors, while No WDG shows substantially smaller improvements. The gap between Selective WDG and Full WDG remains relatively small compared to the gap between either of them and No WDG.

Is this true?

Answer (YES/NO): YES